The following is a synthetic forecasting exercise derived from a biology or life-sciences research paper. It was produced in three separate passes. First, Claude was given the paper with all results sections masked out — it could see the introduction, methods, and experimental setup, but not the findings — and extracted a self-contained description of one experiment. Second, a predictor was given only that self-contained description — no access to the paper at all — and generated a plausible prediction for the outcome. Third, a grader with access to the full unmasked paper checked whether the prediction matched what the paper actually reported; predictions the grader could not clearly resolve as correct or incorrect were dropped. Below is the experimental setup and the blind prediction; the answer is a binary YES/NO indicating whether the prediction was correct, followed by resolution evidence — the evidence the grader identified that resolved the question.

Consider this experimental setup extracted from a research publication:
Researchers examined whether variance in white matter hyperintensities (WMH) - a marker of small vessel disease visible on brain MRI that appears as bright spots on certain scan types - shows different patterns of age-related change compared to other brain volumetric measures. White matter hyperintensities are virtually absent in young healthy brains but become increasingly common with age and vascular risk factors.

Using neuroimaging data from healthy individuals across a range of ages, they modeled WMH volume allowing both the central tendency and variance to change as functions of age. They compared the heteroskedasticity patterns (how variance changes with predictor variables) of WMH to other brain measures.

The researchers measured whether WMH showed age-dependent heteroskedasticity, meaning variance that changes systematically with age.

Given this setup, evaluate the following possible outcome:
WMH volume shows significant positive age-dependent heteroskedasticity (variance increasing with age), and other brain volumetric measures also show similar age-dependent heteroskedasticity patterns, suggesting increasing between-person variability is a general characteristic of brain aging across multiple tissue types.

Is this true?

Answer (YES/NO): NO